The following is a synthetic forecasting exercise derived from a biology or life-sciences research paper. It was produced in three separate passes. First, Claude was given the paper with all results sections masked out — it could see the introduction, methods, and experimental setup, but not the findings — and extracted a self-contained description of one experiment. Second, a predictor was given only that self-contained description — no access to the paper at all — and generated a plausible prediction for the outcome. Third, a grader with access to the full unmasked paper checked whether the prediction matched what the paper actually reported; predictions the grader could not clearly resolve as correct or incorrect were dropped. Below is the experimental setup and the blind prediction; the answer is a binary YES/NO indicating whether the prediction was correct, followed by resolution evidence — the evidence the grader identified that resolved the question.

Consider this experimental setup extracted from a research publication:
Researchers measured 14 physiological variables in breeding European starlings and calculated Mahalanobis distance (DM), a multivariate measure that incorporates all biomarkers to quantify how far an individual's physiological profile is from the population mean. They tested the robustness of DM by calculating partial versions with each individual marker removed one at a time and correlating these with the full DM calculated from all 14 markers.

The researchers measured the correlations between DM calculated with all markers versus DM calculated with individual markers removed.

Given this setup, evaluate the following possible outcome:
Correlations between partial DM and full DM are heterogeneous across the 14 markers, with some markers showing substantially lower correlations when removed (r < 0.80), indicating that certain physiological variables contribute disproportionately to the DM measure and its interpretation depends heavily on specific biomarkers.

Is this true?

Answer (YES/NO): NO